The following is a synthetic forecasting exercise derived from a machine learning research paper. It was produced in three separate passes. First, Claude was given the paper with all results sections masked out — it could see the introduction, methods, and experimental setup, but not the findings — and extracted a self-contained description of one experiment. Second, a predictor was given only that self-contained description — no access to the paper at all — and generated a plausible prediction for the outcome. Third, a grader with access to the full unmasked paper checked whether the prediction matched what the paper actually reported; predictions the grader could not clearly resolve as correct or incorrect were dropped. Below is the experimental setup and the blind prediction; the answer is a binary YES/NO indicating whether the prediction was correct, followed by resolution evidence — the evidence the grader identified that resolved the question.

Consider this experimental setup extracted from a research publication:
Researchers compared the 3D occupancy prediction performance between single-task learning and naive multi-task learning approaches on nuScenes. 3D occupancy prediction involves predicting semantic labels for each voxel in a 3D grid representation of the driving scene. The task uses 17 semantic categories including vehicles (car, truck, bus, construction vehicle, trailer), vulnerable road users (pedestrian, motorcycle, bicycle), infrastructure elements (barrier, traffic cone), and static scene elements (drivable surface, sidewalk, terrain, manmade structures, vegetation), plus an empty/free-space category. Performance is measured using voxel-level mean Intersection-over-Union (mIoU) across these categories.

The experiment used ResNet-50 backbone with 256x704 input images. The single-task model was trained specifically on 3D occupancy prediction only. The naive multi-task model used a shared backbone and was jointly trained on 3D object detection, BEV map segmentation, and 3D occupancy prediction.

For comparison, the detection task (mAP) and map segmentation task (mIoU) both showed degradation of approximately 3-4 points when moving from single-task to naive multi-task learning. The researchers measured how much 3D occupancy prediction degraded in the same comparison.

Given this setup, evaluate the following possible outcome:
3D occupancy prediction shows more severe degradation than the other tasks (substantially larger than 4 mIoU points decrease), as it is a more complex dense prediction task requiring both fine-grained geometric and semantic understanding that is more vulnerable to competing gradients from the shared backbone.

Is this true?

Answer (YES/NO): NO